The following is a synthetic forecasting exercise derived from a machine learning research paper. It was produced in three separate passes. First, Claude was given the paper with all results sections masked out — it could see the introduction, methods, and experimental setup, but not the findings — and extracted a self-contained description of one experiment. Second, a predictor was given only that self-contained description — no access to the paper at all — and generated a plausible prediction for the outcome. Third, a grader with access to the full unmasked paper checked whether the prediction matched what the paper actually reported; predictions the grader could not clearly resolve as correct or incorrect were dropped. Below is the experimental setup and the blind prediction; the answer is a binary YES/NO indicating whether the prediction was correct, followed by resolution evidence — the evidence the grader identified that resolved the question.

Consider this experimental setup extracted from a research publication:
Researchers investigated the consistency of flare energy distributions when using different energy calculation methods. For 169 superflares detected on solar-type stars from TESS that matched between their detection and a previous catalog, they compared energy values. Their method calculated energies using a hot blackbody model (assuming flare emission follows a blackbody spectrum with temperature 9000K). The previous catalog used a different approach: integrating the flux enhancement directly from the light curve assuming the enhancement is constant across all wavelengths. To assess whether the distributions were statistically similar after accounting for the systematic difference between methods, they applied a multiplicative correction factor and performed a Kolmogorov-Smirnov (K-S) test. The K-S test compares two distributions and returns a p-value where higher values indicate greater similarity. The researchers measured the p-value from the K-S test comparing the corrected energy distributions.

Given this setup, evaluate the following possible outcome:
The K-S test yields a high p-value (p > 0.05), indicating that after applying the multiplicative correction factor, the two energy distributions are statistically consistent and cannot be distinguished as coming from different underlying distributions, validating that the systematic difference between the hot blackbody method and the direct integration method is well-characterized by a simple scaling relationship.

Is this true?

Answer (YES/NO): YES